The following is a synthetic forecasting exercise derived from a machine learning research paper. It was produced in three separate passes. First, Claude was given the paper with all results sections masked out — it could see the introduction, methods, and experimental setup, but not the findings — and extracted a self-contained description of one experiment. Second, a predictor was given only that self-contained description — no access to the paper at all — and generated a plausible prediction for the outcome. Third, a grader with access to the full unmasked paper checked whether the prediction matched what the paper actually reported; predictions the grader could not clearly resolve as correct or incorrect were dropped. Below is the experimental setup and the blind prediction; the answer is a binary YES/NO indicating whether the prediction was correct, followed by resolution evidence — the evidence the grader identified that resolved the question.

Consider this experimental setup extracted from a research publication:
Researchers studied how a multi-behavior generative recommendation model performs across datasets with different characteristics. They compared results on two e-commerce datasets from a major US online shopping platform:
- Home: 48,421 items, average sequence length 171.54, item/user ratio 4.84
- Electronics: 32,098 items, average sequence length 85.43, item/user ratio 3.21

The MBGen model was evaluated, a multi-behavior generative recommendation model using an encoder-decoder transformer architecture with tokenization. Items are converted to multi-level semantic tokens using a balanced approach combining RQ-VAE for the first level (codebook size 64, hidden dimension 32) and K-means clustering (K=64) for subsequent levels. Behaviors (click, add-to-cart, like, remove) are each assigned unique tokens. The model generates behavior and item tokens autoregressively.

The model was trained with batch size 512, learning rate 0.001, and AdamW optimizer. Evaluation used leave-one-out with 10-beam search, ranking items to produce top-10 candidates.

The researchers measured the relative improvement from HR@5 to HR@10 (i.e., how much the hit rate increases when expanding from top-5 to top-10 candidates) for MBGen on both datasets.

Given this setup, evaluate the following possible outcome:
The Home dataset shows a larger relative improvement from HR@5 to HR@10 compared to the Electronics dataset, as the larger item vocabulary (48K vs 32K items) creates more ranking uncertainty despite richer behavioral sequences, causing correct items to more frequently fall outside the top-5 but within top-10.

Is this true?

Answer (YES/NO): YES